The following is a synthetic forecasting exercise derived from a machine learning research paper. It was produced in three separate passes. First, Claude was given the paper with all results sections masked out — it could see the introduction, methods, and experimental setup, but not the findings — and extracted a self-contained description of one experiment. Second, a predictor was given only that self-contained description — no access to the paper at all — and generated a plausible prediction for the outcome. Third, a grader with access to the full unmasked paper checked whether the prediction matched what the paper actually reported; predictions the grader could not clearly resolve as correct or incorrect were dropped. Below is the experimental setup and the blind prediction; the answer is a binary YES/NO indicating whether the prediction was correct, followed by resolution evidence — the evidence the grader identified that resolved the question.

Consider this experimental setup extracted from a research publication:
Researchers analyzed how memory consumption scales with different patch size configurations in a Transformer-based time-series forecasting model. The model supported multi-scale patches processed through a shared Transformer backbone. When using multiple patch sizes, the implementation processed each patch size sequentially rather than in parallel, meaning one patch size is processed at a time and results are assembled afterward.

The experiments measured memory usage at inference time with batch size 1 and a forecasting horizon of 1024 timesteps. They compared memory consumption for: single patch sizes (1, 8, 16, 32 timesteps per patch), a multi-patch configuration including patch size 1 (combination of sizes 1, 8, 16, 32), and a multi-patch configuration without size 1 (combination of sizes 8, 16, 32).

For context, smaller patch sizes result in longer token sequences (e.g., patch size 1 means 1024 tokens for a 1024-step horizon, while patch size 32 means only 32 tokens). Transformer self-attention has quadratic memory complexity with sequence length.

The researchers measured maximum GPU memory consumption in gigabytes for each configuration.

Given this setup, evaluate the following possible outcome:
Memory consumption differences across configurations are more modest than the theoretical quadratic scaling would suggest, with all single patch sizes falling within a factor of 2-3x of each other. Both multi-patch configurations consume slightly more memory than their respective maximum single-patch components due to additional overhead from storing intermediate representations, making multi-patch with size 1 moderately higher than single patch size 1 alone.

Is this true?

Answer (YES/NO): NO